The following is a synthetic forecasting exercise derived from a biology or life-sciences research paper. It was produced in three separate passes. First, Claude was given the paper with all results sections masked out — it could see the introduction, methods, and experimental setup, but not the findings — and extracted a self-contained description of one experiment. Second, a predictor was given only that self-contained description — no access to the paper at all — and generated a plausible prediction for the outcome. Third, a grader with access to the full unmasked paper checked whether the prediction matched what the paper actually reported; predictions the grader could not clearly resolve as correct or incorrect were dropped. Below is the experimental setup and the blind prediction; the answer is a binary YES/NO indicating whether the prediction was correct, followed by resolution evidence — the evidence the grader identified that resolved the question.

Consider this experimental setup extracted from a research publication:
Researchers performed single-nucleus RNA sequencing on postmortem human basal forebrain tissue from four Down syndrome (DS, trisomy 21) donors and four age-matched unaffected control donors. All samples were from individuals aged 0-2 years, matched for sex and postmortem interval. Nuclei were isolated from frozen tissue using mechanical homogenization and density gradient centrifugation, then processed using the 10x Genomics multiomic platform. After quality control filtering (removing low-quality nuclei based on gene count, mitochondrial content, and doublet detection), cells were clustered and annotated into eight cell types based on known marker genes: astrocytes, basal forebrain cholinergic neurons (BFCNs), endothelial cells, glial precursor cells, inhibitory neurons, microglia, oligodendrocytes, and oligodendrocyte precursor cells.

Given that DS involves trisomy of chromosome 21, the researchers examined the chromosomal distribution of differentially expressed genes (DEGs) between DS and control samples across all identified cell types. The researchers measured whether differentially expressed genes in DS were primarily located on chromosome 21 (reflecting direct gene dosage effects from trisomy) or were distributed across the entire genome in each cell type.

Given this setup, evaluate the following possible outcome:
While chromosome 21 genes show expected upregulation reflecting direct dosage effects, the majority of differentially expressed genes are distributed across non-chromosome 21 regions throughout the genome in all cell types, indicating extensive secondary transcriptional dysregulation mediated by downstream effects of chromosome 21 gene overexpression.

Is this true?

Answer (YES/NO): YES